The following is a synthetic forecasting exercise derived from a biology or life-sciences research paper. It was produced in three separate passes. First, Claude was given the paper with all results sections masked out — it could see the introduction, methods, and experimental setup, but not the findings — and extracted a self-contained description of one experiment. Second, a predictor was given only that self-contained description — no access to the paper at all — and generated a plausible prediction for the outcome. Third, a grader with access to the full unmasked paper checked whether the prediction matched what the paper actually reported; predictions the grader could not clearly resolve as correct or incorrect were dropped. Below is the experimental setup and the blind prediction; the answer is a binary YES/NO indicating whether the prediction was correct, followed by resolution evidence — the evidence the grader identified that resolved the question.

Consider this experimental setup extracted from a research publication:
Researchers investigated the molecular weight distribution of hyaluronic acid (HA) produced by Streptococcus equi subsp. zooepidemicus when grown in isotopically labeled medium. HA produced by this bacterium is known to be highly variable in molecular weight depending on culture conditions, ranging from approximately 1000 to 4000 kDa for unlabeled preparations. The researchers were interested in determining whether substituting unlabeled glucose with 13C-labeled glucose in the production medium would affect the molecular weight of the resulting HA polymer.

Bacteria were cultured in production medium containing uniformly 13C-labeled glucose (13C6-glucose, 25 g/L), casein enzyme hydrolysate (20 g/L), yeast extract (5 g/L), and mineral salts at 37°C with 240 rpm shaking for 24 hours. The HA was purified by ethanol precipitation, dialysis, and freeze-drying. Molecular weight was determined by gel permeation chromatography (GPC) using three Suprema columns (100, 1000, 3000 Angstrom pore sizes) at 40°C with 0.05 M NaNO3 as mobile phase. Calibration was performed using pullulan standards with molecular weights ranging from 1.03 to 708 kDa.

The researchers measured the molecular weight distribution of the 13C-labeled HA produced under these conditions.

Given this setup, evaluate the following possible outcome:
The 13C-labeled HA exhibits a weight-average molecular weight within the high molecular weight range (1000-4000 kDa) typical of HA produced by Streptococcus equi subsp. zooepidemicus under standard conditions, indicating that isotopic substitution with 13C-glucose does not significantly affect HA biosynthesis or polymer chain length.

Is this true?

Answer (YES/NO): NO